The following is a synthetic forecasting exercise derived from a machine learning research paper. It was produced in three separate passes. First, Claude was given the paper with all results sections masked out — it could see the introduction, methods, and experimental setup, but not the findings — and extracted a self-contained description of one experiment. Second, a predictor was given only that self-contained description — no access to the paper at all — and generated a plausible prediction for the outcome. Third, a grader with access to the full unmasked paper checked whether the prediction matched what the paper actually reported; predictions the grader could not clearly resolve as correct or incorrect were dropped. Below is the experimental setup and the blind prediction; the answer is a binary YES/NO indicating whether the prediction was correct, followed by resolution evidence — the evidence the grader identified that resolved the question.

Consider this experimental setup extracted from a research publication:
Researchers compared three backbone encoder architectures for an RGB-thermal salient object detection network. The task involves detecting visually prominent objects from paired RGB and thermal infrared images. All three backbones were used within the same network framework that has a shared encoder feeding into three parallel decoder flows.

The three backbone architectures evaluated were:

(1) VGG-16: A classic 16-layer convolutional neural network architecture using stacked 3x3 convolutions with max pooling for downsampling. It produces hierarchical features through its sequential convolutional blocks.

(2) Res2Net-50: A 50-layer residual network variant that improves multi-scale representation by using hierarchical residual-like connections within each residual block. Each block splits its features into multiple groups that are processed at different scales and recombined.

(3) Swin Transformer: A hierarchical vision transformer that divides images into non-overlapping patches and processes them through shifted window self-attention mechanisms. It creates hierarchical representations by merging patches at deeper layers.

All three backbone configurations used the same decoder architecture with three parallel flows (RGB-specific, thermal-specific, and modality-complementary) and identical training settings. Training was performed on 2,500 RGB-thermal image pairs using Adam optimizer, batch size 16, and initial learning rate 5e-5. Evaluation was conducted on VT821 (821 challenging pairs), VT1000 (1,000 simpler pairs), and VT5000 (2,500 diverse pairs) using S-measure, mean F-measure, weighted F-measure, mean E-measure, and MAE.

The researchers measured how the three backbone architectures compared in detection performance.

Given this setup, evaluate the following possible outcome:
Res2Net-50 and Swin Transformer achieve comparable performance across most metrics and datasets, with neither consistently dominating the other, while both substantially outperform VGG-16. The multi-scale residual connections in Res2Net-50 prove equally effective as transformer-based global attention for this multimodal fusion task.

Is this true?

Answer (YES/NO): NO